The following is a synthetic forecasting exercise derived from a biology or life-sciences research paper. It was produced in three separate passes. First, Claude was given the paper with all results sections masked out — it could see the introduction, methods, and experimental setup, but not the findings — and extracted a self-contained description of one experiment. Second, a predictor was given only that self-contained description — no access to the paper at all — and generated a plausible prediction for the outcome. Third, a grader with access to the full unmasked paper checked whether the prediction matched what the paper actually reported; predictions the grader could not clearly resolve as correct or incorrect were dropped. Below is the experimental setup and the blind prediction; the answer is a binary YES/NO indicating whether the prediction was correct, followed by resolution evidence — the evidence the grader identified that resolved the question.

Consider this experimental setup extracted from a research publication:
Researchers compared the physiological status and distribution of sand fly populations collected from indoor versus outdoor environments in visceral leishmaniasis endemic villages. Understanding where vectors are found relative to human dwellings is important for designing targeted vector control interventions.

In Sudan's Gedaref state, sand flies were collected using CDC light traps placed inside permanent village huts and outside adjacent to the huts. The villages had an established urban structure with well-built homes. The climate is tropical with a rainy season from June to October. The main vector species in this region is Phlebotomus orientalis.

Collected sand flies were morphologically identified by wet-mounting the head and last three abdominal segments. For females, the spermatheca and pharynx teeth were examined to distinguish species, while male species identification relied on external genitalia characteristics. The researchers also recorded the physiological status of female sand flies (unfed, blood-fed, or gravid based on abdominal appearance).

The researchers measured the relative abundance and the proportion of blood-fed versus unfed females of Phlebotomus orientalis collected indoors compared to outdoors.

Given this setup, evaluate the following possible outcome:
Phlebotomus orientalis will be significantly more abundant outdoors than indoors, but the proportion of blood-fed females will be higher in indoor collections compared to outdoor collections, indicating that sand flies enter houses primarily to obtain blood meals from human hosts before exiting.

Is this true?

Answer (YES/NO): YES